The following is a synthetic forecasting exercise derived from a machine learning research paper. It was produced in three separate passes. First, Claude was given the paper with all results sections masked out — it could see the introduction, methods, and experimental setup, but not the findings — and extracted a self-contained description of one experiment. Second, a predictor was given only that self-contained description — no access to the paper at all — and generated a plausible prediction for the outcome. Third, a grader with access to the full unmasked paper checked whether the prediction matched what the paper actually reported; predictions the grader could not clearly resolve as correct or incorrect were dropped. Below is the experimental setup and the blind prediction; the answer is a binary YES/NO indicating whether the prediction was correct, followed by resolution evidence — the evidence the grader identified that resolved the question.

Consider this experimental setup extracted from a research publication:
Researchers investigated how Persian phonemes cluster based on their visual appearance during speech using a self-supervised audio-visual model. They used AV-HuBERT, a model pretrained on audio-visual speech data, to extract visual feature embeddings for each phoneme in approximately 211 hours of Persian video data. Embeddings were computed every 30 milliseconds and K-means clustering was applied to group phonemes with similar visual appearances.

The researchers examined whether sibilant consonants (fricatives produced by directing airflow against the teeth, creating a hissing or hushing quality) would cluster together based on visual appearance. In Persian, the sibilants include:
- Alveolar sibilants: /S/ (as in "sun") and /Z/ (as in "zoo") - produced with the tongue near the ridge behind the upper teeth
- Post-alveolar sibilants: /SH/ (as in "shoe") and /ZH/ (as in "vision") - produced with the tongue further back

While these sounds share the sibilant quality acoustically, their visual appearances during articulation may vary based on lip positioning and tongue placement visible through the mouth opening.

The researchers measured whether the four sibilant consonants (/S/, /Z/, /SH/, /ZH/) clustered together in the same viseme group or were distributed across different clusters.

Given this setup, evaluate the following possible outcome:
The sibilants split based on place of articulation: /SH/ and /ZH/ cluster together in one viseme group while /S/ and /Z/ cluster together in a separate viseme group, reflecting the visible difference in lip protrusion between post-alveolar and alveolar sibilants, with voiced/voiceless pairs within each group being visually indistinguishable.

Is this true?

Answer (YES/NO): NO